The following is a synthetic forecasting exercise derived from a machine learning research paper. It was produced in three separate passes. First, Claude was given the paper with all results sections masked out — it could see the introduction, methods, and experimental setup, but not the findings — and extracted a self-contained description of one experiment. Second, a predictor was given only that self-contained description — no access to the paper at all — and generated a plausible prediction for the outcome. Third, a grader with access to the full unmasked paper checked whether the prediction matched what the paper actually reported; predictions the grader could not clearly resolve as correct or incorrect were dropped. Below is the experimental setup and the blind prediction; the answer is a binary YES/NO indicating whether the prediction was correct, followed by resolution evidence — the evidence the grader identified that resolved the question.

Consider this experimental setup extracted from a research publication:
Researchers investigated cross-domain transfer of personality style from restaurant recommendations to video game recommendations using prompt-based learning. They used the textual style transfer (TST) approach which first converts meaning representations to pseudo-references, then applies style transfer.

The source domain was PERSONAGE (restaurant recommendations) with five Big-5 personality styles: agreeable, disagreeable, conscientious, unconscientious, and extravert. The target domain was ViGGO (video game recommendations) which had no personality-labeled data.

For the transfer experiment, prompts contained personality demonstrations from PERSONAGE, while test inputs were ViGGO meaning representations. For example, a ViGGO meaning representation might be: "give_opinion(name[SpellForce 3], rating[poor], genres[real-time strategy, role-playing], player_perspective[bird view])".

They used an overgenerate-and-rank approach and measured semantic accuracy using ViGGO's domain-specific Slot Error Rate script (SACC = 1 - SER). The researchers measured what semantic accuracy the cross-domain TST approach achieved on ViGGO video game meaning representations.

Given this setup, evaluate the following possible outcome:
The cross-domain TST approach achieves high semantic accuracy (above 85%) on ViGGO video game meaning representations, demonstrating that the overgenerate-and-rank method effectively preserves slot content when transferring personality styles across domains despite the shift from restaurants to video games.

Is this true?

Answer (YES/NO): YES